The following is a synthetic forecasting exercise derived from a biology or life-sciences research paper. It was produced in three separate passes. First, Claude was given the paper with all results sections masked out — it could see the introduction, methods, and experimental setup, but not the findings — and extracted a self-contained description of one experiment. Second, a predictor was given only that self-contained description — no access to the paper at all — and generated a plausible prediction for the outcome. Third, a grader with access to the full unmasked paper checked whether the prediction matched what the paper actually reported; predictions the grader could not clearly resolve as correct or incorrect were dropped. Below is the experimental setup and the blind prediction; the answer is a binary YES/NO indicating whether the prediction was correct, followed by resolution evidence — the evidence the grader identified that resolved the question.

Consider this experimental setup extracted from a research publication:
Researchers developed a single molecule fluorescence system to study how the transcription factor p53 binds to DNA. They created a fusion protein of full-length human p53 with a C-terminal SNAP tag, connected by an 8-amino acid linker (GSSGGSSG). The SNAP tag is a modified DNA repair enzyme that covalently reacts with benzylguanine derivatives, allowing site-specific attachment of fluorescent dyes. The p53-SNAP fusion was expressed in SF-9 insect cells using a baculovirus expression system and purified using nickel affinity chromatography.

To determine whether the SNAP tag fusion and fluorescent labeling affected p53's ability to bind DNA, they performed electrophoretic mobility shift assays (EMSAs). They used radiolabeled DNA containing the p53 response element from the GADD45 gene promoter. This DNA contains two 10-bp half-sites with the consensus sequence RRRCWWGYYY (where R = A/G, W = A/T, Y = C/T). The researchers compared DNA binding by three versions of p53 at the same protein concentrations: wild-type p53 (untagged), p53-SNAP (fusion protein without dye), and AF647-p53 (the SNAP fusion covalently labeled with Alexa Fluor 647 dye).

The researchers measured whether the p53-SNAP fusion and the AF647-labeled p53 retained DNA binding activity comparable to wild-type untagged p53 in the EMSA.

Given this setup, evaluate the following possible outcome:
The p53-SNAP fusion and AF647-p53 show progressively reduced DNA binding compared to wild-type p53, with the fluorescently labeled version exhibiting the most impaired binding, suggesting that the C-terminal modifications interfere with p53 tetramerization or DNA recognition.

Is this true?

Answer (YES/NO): NO